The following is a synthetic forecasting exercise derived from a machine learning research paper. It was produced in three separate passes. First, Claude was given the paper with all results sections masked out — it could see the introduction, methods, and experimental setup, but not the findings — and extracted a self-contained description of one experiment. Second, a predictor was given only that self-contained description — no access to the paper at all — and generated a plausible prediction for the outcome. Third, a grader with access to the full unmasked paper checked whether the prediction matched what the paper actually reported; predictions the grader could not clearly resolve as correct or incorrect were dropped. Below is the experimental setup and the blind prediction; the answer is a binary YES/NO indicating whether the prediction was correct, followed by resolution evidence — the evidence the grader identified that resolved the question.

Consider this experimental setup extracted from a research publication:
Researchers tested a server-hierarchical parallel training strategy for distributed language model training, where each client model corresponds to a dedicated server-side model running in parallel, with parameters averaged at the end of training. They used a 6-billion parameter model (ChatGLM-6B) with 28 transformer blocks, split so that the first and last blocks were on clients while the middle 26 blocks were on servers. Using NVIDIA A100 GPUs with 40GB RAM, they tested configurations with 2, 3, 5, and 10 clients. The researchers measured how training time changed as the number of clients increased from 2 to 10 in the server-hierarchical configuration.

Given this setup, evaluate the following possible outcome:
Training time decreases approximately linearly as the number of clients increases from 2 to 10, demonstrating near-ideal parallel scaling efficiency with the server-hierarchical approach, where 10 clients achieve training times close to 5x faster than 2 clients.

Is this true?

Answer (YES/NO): YES